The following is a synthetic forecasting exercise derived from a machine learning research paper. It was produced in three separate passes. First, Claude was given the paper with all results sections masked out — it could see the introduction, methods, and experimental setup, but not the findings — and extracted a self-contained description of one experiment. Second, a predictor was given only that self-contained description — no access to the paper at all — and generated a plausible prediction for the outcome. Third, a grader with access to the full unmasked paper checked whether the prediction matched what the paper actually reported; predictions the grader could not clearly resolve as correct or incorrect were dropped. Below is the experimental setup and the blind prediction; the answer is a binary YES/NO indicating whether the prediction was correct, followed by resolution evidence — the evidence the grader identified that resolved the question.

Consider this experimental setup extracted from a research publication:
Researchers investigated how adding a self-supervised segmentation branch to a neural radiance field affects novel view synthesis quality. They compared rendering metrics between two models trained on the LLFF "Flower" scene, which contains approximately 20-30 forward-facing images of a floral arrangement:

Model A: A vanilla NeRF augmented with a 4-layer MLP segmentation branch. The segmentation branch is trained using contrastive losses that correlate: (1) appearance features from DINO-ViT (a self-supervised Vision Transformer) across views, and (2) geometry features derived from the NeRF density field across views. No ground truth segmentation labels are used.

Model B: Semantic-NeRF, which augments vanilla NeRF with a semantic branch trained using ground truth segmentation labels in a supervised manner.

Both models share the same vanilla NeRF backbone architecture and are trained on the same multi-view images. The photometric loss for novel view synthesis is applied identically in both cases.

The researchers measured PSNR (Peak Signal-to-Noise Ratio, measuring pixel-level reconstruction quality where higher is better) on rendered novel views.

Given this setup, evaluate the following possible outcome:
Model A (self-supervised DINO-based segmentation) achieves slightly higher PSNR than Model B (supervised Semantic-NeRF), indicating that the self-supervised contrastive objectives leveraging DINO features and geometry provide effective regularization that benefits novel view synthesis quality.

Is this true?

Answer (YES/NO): NO